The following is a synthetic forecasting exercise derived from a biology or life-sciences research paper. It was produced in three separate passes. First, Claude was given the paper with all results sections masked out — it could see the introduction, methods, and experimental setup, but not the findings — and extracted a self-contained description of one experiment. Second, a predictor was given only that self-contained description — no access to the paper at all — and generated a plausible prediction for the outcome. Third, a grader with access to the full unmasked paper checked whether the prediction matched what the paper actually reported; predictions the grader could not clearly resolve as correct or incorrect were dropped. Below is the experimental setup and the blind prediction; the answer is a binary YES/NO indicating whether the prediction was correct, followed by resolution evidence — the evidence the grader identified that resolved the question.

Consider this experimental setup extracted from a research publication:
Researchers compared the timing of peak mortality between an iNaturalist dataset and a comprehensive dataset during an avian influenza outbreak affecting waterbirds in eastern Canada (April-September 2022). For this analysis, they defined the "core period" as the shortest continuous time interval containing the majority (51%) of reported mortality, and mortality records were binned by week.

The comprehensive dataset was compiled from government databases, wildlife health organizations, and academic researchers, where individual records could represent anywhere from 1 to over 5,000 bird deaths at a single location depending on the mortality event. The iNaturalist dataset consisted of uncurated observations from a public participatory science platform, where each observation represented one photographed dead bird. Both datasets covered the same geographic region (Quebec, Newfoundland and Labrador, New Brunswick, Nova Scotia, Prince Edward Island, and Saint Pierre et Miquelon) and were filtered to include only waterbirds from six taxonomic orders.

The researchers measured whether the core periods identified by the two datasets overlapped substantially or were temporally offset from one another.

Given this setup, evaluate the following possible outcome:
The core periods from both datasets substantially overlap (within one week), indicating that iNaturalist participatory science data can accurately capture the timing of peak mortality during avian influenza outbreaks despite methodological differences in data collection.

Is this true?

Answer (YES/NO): YES